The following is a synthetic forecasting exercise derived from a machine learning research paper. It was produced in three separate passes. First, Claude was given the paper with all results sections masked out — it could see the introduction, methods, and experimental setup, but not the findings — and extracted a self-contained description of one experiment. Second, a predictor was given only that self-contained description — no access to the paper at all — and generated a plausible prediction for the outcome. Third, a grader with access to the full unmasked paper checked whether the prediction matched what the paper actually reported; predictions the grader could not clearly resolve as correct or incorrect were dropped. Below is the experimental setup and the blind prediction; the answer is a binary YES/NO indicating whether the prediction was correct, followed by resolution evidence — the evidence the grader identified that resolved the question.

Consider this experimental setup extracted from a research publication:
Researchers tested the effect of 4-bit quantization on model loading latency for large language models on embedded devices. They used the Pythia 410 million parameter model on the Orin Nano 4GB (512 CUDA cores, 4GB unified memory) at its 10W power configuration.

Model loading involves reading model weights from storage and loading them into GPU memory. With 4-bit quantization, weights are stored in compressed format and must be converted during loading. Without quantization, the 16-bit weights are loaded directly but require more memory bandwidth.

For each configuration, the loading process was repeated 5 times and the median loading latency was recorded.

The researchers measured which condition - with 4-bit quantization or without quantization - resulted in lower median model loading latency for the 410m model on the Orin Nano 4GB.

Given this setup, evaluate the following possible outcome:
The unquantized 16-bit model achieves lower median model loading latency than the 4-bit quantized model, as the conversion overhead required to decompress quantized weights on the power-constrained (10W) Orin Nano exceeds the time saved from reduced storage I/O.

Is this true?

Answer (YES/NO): NO